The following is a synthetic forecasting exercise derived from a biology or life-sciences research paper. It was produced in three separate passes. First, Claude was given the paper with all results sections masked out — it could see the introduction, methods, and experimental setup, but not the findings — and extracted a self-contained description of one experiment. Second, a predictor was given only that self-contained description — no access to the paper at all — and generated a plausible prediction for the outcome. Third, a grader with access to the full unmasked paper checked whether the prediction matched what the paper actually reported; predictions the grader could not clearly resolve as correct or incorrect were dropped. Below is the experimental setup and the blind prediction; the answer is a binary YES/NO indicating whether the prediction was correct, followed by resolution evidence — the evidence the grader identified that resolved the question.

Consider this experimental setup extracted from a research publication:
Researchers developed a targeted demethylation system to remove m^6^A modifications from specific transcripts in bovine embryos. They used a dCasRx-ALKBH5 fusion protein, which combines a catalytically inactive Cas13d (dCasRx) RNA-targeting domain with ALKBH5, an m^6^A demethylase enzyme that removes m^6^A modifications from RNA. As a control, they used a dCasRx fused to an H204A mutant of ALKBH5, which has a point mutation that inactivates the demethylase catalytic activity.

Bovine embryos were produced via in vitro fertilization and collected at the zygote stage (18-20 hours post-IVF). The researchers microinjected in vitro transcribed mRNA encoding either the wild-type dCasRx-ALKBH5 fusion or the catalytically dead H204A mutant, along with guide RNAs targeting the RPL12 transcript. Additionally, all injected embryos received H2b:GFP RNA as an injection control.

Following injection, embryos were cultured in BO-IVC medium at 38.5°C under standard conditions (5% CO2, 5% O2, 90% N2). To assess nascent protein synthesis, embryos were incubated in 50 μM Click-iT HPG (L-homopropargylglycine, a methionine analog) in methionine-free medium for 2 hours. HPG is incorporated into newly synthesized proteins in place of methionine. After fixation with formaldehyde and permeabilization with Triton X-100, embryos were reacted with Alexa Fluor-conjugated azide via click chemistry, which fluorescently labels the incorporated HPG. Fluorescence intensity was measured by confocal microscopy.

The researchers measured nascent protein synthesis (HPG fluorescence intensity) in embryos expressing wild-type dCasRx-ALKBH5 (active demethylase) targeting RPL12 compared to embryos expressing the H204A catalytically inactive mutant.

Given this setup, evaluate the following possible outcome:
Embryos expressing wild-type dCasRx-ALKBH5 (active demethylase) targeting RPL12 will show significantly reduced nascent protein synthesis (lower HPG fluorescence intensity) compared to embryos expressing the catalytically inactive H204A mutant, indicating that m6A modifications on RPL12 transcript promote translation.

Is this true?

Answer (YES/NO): YES